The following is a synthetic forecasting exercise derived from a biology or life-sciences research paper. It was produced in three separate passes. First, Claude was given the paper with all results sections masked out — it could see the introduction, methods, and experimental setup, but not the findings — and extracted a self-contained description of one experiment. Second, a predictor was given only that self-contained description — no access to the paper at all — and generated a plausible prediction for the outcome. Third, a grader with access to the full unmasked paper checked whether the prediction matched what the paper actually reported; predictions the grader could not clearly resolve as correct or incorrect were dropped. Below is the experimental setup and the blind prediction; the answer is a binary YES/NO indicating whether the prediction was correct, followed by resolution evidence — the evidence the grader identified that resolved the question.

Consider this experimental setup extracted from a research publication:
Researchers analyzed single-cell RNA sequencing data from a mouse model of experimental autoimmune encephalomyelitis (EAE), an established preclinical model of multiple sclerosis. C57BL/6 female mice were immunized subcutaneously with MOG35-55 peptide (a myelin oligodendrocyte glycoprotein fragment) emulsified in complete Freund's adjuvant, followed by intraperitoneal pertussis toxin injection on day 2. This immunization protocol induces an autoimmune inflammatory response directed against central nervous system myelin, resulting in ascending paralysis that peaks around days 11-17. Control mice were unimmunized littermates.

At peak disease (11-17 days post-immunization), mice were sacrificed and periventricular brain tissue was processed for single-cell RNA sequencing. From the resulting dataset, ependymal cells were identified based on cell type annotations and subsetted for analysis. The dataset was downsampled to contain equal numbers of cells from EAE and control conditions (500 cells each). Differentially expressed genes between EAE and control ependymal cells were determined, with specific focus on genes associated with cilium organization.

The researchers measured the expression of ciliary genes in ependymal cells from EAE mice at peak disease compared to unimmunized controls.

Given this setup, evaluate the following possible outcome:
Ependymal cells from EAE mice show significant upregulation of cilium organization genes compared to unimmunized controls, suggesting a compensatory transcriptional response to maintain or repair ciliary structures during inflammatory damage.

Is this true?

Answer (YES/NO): YES